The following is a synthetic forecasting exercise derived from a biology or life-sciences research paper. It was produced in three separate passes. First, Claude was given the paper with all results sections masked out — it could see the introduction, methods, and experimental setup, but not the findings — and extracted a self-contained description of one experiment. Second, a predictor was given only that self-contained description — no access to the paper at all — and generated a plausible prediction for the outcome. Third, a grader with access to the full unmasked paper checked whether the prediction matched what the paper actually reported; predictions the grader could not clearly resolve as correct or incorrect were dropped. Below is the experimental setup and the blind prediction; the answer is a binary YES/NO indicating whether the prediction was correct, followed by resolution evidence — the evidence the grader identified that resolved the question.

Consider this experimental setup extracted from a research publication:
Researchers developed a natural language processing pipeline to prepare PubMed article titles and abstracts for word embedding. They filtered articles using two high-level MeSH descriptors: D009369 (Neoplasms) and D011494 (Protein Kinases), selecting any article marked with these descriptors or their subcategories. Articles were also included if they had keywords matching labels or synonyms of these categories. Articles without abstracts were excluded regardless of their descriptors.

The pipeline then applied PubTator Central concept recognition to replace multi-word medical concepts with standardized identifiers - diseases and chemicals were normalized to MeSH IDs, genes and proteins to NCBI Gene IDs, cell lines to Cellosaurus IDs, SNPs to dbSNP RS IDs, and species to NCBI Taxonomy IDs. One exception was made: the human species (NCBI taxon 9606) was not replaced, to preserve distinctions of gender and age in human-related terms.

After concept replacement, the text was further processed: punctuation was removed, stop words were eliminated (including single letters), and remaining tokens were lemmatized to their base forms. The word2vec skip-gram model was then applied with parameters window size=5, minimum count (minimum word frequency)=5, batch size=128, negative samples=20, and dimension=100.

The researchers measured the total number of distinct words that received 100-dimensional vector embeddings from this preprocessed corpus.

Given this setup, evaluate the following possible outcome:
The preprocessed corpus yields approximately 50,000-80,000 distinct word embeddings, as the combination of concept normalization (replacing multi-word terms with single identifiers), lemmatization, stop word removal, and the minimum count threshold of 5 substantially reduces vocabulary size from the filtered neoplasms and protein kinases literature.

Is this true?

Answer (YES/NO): NO